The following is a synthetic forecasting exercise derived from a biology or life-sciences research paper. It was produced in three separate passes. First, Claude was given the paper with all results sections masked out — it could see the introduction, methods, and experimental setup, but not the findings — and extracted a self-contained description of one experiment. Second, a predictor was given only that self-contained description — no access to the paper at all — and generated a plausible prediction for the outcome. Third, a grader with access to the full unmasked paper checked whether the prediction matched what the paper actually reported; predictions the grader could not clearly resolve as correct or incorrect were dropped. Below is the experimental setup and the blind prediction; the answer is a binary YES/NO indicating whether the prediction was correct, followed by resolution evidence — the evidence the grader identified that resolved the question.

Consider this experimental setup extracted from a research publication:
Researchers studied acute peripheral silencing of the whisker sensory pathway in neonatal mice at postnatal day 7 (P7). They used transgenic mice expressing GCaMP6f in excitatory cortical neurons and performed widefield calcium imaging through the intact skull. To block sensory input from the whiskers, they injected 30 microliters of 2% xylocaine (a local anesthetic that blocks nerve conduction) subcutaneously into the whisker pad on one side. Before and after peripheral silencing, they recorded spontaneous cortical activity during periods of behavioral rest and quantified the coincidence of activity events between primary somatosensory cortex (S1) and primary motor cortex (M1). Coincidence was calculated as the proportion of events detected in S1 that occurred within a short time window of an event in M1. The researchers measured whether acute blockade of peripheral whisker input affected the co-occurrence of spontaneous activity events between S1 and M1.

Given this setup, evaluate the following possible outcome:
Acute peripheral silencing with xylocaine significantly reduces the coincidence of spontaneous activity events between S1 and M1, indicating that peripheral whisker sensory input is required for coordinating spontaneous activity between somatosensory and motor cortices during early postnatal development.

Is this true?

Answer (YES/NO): NO